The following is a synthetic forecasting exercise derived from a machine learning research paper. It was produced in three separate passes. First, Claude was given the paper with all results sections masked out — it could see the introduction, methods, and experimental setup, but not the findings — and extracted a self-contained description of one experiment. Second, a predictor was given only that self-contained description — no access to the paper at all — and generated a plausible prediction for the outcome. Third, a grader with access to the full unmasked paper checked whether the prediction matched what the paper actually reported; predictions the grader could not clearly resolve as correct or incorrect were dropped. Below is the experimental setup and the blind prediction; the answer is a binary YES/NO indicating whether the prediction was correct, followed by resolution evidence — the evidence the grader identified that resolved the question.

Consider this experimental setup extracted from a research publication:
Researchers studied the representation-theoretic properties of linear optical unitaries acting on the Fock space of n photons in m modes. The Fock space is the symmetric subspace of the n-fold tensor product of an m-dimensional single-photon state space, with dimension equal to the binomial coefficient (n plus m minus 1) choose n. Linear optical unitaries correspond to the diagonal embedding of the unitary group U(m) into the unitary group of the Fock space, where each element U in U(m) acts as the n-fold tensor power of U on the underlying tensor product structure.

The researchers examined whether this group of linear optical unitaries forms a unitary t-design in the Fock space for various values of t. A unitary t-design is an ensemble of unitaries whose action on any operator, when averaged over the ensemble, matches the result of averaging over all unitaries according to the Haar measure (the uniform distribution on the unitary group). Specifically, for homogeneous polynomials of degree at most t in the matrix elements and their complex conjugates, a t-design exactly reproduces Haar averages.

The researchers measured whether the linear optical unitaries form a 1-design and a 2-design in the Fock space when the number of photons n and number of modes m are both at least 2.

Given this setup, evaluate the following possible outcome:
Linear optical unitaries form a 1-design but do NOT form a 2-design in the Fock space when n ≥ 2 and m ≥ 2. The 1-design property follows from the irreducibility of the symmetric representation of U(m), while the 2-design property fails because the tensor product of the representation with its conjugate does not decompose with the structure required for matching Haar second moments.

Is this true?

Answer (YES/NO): YES